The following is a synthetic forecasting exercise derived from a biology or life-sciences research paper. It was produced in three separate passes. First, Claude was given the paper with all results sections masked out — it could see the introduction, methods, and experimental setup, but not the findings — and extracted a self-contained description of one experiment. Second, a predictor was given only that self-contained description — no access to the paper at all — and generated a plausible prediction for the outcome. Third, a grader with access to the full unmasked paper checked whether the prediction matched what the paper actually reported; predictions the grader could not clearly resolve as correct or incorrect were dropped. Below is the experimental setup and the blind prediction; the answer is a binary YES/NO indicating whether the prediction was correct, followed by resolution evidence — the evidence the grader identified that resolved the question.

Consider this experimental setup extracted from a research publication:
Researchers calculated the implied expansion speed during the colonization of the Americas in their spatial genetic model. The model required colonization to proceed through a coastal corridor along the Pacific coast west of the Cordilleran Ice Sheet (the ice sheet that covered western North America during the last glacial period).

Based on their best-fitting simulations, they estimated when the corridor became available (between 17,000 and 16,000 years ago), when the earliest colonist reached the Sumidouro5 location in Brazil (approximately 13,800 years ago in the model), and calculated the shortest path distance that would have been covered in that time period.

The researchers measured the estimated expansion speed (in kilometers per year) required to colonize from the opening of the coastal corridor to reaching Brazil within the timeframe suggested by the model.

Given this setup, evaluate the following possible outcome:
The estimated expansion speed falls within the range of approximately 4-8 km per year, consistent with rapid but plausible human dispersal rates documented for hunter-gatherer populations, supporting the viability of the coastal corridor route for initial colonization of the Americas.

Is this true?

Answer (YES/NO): YES